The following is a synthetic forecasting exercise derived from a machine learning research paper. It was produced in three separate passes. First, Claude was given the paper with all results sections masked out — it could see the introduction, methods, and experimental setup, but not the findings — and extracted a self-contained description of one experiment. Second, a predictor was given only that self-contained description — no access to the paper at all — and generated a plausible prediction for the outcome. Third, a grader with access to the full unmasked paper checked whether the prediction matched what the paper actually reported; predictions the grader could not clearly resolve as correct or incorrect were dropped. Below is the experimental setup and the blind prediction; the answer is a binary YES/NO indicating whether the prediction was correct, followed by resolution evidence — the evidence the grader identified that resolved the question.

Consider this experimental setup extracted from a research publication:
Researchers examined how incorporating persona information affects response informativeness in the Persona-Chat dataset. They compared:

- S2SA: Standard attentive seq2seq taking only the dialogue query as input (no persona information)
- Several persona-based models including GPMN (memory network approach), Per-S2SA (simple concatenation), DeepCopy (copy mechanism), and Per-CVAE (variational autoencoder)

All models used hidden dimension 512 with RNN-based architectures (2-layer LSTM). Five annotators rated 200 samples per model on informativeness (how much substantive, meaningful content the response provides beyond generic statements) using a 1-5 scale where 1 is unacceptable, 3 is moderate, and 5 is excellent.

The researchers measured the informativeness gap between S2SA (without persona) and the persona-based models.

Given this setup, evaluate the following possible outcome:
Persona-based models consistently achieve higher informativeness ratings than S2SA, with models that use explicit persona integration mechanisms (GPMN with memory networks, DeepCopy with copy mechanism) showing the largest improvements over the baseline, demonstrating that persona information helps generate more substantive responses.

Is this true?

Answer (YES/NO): NO